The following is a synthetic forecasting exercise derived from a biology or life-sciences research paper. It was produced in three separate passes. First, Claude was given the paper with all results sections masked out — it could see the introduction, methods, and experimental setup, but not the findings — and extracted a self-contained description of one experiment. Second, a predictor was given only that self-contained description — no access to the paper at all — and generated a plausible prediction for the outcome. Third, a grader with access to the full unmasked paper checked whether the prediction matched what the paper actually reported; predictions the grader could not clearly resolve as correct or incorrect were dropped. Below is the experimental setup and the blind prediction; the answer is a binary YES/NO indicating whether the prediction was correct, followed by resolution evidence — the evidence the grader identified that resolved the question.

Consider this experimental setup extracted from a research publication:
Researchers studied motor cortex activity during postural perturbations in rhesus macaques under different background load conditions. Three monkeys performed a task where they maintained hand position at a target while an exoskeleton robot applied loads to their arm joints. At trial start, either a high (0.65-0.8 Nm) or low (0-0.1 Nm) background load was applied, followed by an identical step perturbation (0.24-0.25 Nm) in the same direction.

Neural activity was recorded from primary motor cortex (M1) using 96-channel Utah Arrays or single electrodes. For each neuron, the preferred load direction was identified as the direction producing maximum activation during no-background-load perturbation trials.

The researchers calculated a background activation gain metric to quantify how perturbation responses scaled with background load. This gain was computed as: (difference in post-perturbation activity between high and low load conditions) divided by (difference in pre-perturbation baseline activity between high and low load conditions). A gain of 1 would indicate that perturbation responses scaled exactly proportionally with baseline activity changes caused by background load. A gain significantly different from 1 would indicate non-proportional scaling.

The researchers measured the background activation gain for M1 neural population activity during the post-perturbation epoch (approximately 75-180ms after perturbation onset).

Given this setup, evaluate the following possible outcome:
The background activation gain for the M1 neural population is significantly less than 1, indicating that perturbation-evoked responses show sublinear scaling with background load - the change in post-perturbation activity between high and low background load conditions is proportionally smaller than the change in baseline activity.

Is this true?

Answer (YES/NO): YES